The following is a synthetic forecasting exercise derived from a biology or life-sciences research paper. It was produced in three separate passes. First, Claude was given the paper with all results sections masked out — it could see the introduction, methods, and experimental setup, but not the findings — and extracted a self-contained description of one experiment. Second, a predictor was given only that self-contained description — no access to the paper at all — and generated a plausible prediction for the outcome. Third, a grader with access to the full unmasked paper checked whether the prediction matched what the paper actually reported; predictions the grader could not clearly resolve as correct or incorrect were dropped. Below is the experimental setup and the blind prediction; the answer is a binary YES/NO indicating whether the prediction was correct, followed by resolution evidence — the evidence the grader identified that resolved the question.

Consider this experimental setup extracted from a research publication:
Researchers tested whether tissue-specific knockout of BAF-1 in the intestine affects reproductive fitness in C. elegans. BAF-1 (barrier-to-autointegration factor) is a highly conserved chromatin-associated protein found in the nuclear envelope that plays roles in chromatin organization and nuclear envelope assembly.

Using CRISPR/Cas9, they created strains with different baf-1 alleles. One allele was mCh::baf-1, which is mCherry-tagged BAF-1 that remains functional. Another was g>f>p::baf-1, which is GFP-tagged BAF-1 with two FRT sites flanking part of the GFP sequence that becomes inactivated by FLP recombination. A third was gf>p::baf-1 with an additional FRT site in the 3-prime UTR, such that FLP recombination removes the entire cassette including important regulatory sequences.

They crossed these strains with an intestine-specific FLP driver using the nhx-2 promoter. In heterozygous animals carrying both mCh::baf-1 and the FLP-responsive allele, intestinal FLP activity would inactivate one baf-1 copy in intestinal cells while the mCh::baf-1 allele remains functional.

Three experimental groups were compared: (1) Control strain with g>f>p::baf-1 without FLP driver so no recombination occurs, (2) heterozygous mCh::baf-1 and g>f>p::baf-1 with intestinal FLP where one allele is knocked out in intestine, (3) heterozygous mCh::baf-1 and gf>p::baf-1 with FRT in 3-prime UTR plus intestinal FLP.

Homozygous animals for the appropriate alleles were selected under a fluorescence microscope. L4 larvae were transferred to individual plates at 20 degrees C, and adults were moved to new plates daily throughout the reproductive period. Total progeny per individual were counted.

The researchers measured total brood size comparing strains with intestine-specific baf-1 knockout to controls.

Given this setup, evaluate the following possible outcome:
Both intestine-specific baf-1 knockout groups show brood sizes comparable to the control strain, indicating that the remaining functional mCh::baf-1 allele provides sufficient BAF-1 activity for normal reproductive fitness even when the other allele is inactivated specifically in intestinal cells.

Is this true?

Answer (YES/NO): NO